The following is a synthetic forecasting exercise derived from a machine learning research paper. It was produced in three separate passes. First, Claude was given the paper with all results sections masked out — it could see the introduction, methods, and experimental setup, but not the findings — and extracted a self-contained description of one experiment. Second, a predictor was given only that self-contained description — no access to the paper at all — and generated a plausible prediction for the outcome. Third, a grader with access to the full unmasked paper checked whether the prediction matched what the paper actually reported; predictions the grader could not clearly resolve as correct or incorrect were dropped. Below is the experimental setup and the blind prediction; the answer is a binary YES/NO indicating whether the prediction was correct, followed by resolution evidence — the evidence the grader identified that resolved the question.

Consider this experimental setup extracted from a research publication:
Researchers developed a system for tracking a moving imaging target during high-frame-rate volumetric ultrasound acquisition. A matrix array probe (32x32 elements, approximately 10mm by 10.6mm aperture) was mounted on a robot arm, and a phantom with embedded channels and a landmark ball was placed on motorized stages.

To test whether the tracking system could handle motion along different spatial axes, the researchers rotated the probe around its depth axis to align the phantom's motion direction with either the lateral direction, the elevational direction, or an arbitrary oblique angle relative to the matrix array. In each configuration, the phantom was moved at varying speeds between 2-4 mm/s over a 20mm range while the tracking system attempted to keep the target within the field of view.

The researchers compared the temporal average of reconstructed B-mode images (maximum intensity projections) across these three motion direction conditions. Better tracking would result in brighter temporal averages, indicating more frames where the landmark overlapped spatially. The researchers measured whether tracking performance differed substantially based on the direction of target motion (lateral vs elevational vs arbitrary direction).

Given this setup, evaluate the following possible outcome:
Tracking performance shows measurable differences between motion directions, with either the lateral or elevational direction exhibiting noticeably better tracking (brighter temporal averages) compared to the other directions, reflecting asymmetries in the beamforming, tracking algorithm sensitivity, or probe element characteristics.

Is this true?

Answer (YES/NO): YES